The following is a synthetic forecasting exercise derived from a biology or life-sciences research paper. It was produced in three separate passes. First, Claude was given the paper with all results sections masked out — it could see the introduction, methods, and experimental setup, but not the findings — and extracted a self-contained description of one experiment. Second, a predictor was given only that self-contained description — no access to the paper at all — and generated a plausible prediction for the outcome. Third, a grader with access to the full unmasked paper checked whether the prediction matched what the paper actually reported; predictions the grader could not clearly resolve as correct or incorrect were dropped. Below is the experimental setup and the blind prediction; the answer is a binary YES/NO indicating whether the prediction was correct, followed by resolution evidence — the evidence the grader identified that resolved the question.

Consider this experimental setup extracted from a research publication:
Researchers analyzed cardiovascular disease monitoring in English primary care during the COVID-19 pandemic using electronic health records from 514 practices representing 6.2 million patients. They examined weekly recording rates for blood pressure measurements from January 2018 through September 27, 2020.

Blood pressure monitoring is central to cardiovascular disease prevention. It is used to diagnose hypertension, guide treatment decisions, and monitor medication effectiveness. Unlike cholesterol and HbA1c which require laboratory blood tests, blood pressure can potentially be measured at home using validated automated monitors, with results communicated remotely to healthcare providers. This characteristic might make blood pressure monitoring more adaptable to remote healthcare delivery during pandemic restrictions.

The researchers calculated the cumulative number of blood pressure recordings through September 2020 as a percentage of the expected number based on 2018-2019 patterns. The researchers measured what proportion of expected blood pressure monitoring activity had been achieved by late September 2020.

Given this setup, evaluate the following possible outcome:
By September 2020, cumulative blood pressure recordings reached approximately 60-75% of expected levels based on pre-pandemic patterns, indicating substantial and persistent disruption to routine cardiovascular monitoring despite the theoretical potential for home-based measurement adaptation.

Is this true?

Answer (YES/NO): NO